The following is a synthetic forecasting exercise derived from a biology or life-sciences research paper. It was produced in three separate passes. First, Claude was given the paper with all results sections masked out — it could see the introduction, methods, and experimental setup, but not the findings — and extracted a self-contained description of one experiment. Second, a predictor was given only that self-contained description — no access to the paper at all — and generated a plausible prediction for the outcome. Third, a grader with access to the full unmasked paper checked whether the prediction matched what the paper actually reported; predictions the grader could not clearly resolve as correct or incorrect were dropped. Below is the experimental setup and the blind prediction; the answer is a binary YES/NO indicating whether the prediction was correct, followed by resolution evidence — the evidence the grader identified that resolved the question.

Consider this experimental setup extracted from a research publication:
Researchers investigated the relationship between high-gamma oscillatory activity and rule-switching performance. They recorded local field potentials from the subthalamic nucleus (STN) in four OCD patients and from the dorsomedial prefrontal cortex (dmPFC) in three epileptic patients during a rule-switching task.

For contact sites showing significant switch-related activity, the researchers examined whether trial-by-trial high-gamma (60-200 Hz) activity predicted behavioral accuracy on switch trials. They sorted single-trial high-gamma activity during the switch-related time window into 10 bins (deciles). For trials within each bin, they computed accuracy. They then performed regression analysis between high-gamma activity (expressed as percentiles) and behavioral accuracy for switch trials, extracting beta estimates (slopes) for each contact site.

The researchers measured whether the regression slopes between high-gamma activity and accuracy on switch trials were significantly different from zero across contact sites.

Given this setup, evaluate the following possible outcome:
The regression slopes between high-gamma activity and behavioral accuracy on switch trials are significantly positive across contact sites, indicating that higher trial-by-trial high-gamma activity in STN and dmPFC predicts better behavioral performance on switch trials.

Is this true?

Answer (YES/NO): NO